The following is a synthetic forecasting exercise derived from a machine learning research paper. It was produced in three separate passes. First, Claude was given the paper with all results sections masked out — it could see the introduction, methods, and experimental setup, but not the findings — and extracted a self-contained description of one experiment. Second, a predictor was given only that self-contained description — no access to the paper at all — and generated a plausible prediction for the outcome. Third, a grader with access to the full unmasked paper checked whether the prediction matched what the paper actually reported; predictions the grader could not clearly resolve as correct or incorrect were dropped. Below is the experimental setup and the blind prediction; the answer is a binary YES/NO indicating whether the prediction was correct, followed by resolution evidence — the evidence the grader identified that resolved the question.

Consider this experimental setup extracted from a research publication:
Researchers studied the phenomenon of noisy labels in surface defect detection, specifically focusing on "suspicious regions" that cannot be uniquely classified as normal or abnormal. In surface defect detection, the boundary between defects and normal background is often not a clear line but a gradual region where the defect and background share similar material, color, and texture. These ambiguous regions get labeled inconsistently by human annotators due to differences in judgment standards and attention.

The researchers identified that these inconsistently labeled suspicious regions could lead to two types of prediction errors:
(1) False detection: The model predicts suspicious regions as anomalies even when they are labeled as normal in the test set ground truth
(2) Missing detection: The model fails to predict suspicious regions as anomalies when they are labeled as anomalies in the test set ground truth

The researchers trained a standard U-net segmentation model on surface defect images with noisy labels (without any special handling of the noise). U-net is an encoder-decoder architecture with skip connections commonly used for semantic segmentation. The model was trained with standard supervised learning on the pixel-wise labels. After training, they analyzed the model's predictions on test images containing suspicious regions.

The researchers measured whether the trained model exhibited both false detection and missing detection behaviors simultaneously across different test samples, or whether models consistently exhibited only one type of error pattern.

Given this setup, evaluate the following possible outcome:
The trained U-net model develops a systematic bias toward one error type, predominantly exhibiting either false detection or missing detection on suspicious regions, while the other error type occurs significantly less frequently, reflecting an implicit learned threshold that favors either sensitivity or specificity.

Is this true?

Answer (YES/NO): NO